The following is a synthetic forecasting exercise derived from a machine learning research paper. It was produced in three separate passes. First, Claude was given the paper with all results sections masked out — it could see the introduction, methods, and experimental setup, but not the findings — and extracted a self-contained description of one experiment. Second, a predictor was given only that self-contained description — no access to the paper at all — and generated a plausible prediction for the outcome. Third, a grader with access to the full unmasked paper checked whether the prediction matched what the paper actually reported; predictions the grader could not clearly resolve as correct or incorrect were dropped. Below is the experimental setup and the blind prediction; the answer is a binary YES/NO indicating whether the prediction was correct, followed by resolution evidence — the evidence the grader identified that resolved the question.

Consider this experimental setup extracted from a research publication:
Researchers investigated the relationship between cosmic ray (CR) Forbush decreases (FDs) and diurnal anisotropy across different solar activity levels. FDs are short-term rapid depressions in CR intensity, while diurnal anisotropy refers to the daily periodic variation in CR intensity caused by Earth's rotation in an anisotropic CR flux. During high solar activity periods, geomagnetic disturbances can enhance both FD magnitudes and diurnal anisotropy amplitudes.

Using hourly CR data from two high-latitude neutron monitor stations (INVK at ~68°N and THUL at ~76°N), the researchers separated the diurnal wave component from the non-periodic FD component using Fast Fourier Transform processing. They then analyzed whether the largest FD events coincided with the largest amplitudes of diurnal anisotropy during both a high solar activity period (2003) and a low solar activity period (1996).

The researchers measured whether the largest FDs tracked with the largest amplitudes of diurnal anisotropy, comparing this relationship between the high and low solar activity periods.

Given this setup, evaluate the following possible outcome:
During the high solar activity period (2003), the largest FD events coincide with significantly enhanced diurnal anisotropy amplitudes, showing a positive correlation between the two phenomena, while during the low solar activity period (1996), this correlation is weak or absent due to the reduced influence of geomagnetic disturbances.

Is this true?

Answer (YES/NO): YES